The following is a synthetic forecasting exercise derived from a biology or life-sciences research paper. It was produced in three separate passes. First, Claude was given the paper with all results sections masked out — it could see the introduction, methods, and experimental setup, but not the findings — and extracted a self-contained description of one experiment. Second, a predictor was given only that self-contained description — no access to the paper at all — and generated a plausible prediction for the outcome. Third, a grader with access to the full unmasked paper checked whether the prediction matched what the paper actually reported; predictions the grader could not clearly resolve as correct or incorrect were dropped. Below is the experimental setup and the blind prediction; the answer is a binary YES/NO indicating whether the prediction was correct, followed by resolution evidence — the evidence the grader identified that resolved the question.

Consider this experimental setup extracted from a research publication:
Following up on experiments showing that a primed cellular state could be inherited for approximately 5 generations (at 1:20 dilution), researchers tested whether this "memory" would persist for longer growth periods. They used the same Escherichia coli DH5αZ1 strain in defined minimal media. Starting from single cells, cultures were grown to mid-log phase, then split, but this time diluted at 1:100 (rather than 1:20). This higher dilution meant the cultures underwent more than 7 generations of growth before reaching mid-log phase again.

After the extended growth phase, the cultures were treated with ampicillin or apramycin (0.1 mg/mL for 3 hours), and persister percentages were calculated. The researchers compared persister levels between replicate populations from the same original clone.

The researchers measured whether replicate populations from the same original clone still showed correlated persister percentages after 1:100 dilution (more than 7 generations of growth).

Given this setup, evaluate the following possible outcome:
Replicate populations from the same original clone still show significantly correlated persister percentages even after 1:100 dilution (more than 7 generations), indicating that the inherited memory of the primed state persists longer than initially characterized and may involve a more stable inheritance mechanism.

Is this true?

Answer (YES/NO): NO